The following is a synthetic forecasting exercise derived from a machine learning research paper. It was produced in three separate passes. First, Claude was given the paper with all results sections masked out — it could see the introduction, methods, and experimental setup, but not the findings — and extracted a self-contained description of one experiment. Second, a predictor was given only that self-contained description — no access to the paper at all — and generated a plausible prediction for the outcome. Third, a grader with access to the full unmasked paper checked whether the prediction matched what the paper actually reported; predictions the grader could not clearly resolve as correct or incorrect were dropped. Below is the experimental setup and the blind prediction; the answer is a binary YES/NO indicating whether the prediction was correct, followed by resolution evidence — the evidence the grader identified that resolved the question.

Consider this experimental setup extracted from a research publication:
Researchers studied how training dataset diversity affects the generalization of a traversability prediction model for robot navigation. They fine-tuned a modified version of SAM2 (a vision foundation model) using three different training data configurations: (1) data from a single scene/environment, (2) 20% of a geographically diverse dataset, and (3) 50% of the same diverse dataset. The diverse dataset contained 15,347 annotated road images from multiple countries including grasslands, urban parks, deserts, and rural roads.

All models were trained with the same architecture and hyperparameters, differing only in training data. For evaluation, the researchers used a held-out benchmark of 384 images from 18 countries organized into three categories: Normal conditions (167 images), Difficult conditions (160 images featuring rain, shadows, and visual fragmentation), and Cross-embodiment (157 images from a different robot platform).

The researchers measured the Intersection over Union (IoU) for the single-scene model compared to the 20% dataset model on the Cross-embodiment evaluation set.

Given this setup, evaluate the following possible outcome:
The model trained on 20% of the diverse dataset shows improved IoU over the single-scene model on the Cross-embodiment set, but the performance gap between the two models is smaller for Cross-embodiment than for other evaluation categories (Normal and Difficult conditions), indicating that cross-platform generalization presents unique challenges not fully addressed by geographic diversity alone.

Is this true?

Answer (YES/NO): NO